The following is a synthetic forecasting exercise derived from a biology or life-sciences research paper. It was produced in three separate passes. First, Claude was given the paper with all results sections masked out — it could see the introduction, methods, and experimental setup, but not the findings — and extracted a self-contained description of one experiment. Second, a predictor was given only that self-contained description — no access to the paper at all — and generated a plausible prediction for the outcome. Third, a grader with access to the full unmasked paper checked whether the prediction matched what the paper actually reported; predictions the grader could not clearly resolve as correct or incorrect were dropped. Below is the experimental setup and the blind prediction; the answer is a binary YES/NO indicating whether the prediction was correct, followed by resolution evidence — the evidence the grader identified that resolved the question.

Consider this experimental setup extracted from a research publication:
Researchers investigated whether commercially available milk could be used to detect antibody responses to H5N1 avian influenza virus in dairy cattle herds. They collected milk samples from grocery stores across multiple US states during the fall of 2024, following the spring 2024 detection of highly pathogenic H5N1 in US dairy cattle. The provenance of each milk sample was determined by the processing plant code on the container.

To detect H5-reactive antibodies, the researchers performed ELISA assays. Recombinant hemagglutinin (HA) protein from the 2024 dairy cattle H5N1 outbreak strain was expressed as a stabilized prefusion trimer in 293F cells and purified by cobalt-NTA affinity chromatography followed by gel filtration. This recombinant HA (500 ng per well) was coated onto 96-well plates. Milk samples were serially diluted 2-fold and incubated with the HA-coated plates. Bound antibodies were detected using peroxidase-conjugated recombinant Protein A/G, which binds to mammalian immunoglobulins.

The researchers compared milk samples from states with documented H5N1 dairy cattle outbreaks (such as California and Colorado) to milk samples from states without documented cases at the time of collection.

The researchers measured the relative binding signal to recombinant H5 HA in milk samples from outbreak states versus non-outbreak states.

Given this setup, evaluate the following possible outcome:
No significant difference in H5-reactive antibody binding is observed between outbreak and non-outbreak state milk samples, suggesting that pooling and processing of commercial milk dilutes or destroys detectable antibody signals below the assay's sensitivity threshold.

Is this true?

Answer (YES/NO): NO